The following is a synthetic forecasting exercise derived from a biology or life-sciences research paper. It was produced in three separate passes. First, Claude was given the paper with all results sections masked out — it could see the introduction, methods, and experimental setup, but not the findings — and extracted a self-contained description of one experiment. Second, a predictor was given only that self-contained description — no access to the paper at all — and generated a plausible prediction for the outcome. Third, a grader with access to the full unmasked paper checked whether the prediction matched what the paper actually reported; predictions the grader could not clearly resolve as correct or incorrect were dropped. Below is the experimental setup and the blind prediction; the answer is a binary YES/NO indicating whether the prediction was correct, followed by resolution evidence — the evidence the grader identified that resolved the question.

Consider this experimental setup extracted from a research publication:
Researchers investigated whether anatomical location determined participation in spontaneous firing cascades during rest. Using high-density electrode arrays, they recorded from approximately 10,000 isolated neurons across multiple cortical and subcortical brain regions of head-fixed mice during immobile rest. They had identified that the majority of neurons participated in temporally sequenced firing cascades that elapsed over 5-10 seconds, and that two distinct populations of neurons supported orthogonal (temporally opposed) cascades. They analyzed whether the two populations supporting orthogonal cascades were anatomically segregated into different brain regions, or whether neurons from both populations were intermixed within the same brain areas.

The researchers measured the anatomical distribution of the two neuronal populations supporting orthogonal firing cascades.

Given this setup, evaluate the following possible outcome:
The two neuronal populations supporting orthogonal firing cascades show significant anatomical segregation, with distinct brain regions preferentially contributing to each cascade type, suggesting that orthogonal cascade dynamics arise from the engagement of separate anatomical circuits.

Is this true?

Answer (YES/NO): NO